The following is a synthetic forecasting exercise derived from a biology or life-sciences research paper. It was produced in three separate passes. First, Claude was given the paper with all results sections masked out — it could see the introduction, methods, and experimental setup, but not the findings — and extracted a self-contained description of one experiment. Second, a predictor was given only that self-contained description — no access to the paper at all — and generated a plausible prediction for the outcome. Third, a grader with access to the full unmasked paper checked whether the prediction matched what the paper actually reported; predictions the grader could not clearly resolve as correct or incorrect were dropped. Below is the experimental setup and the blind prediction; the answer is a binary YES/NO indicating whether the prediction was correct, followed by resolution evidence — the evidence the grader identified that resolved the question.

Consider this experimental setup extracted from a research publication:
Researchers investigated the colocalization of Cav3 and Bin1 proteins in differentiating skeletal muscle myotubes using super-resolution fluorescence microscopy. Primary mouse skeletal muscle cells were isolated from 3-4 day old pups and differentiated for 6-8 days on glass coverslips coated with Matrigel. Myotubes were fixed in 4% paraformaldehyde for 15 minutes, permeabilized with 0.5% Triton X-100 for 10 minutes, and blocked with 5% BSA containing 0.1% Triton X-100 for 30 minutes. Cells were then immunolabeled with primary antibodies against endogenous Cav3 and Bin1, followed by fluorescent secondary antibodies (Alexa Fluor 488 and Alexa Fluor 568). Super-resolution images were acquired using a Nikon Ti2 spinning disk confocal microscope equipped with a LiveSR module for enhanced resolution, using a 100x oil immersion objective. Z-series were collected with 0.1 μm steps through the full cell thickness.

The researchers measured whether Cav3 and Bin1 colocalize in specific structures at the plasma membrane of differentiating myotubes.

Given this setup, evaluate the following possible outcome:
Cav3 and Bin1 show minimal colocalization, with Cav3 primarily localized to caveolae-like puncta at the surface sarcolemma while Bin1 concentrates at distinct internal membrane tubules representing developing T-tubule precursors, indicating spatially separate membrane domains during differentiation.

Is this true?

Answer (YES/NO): NO